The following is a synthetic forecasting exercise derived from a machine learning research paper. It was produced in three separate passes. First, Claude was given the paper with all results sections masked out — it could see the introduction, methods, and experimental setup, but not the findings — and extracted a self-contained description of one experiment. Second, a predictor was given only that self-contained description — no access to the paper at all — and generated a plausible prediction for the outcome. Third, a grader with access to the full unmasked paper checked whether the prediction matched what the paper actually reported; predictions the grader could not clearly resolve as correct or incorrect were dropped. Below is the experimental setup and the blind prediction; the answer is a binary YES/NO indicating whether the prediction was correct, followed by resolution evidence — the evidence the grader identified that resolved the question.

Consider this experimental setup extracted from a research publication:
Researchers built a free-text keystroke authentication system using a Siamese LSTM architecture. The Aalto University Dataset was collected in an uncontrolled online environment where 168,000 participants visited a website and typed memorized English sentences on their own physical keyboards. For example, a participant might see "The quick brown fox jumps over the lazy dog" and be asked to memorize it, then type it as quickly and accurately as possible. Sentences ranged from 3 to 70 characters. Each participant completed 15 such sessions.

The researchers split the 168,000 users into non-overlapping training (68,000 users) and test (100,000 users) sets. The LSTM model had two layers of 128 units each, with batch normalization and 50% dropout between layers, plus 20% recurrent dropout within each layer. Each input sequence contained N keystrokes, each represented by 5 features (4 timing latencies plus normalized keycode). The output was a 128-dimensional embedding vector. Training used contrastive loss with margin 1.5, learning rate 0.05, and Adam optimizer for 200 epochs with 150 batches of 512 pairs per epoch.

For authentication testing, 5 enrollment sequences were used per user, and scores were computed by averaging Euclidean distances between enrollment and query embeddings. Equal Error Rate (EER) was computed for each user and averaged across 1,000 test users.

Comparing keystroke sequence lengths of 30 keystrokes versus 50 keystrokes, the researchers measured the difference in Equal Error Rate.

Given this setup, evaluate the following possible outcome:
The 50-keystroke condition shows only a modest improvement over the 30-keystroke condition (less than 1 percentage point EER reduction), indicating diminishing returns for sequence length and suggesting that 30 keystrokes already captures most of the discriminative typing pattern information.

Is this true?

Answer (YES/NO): NO